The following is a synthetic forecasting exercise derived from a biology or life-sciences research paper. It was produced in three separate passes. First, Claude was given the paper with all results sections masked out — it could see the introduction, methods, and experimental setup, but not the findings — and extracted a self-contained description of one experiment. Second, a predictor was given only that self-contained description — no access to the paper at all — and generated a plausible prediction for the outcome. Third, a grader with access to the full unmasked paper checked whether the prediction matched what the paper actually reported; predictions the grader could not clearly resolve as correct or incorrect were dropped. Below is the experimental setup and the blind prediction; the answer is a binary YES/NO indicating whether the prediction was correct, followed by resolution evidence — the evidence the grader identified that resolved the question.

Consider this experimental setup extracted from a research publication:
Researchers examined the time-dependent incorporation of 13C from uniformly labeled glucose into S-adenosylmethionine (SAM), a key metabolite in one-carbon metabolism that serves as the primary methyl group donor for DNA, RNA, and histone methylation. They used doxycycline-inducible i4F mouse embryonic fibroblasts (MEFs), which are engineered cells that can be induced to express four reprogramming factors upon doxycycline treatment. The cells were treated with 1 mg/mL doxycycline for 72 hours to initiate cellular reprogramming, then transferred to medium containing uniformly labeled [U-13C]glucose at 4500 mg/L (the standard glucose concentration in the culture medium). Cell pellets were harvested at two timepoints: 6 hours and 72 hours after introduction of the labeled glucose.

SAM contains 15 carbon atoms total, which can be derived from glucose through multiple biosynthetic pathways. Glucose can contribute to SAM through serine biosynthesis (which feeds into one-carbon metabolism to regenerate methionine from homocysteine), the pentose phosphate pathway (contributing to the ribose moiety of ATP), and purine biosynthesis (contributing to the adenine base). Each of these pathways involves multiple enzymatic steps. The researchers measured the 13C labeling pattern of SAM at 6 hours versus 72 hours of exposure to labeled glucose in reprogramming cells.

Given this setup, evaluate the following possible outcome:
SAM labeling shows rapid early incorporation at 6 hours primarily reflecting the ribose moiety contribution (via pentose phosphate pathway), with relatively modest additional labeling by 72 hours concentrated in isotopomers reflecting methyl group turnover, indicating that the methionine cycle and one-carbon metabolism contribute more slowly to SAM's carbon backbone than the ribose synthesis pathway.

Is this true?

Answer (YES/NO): NO